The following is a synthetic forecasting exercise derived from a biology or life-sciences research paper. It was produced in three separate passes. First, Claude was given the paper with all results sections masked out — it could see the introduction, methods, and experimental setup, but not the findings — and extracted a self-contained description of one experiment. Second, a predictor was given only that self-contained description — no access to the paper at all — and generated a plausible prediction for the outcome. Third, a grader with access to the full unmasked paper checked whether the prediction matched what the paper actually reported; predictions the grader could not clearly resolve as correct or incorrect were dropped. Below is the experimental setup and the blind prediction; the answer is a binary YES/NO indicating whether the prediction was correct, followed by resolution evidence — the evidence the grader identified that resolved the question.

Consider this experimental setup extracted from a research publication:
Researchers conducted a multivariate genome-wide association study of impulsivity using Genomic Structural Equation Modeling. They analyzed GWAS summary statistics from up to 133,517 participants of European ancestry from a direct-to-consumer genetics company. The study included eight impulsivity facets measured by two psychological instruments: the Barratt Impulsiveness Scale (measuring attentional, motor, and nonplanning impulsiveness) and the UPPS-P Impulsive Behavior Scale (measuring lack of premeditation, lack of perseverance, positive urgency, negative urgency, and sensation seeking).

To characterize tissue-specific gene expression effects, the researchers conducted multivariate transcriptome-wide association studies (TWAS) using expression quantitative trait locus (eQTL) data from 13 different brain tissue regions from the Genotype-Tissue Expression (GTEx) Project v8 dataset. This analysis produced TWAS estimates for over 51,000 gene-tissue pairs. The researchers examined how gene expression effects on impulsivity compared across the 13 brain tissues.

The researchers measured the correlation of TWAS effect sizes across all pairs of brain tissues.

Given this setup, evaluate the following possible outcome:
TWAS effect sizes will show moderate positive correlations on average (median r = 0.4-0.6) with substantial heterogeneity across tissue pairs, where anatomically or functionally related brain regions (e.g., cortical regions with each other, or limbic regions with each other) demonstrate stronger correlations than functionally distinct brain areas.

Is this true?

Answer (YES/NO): NO